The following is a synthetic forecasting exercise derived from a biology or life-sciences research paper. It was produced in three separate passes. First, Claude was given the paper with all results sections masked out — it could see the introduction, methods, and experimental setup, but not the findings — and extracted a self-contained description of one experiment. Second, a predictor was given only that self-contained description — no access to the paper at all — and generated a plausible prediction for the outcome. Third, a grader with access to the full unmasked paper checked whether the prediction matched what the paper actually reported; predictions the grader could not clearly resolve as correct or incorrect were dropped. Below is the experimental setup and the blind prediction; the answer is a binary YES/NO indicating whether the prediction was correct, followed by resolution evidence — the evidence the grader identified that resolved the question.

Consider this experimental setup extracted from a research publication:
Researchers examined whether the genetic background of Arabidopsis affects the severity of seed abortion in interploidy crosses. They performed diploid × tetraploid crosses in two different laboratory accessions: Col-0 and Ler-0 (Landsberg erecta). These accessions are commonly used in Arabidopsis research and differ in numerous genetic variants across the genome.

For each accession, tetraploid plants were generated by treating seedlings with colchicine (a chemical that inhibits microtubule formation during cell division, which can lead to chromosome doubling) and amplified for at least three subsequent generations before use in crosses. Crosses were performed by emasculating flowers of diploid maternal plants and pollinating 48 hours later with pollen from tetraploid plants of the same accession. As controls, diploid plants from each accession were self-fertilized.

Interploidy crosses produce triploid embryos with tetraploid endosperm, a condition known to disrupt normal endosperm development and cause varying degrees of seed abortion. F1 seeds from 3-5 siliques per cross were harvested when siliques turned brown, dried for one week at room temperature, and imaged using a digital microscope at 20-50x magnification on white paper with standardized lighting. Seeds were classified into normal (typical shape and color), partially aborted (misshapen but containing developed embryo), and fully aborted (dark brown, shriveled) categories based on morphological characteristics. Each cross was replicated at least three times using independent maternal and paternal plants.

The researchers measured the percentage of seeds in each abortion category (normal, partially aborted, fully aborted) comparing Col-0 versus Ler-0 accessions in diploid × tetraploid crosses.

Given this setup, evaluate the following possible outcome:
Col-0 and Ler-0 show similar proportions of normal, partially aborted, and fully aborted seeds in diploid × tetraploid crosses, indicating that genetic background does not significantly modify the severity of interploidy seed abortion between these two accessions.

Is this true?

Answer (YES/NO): NO